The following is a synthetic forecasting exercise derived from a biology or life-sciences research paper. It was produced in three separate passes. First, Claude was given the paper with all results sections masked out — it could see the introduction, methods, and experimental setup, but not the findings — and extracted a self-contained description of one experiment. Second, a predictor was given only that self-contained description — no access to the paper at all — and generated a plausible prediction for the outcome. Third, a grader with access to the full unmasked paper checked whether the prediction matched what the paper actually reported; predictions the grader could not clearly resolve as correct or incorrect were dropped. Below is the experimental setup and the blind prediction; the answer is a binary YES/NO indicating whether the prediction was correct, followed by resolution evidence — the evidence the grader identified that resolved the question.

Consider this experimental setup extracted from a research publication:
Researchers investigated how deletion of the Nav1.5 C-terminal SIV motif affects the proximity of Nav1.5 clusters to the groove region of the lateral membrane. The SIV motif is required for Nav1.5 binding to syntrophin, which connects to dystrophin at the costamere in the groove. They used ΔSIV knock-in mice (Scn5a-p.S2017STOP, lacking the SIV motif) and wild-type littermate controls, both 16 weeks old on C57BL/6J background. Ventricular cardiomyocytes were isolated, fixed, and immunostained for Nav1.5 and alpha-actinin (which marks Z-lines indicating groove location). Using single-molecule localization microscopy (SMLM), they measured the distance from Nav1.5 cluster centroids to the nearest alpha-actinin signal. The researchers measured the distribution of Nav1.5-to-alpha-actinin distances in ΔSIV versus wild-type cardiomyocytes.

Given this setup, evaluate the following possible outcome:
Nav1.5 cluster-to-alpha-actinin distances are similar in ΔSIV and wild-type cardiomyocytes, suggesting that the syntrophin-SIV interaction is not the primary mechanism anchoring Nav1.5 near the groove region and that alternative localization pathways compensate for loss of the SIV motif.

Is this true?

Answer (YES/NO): NO